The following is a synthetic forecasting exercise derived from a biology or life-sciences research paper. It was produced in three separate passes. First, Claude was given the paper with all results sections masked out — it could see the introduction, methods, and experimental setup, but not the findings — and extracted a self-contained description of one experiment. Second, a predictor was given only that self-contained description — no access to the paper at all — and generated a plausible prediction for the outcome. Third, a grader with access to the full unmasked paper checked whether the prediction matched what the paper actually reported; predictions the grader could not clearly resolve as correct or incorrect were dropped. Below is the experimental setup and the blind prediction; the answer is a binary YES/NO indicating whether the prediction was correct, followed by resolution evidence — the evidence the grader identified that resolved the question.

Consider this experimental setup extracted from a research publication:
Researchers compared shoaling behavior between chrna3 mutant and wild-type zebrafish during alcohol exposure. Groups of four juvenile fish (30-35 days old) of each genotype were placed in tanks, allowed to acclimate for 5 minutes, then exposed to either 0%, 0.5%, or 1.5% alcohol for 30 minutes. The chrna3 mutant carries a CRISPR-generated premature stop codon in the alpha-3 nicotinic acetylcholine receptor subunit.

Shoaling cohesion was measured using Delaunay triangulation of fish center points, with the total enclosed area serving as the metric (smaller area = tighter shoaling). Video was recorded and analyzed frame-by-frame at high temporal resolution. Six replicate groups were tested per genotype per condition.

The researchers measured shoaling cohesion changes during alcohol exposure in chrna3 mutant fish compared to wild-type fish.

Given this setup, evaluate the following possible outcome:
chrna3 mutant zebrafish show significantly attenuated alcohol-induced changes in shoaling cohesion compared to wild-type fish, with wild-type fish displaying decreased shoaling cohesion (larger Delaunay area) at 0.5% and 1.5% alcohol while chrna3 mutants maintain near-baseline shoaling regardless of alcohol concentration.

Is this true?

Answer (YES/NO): NO